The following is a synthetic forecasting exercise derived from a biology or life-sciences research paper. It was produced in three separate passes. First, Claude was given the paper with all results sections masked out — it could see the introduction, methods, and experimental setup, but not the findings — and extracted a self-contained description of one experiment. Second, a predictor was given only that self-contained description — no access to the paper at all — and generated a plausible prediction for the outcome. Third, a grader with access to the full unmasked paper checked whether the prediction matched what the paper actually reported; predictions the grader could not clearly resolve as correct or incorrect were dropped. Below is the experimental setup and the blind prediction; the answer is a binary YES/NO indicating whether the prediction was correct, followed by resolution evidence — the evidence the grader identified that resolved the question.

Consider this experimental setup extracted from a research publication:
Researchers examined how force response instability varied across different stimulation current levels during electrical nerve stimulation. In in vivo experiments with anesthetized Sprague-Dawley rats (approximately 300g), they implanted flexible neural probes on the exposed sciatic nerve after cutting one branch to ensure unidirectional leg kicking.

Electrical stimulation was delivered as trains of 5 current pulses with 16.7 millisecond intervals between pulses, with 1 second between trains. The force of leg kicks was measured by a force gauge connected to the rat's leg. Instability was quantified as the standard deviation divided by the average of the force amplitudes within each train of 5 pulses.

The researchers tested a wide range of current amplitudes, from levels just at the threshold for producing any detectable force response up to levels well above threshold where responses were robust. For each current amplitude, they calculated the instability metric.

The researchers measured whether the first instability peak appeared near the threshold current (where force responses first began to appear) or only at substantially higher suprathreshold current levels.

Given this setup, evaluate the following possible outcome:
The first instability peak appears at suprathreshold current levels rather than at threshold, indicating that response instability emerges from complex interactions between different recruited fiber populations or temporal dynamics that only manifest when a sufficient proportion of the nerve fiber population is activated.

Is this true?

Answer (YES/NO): NO